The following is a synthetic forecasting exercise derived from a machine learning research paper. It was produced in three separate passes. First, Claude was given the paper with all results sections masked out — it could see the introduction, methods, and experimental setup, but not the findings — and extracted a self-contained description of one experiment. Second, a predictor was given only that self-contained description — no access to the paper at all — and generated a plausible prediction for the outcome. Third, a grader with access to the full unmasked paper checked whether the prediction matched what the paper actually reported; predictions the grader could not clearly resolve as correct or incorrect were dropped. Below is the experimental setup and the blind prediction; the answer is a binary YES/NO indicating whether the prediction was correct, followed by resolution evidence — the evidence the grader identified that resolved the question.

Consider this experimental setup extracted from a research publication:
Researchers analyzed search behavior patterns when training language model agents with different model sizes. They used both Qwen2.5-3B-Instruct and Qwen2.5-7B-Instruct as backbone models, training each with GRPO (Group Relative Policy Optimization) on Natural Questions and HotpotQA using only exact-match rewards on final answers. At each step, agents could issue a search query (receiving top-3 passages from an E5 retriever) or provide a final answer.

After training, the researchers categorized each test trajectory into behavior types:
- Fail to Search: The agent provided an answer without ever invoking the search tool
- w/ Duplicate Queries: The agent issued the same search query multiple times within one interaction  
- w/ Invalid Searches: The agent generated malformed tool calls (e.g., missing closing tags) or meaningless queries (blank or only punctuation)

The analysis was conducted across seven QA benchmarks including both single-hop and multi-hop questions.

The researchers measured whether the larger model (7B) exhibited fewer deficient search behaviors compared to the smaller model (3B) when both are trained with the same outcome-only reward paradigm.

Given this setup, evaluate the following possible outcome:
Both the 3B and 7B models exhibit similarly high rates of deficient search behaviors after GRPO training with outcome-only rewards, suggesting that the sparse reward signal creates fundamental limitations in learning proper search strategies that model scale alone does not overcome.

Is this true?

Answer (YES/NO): NO